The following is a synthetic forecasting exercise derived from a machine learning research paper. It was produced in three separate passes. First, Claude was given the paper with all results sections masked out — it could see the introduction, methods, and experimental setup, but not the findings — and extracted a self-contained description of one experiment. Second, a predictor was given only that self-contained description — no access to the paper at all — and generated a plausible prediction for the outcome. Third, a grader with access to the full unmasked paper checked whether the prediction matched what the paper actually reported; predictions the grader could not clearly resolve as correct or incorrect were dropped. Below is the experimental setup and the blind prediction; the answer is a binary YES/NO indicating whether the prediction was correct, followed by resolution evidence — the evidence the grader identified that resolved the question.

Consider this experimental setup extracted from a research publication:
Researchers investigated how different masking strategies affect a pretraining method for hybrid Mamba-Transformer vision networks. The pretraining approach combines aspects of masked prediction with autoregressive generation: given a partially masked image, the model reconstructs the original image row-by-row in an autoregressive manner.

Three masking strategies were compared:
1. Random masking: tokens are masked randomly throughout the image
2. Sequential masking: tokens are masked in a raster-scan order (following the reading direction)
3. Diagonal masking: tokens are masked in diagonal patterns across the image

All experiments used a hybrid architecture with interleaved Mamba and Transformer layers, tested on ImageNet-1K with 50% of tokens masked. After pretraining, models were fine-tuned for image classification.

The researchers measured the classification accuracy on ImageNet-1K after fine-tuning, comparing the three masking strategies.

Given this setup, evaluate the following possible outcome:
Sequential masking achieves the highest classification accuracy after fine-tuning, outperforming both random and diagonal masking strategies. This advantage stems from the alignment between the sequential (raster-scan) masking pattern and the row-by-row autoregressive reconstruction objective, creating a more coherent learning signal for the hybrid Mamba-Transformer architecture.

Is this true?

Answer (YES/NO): NO